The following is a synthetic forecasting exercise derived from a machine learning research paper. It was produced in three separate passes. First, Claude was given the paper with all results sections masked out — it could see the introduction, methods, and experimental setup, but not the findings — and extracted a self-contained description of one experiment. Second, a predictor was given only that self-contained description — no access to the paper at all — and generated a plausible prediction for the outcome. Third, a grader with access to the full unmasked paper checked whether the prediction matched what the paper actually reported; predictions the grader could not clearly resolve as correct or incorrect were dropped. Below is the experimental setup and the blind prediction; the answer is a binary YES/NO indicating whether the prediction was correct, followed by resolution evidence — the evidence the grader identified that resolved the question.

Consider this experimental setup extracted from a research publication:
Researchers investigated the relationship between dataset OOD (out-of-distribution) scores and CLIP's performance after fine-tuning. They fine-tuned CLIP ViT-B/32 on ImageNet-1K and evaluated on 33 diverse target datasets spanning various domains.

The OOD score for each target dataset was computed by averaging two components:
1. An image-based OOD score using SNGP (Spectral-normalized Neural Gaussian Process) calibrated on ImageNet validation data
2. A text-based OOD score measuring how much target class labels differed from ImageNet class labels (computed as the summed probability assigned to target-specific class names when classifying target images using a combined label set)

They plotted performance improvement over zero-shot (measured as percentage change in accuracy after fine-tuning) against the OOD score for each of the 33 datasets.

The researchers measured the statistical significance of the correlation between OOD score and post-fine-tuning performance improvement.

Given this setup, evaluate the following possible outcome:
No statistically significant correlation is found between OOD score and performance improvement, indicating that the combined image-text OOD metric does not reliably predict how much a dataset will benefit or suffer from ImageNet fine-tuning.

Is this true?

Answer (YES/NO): NO